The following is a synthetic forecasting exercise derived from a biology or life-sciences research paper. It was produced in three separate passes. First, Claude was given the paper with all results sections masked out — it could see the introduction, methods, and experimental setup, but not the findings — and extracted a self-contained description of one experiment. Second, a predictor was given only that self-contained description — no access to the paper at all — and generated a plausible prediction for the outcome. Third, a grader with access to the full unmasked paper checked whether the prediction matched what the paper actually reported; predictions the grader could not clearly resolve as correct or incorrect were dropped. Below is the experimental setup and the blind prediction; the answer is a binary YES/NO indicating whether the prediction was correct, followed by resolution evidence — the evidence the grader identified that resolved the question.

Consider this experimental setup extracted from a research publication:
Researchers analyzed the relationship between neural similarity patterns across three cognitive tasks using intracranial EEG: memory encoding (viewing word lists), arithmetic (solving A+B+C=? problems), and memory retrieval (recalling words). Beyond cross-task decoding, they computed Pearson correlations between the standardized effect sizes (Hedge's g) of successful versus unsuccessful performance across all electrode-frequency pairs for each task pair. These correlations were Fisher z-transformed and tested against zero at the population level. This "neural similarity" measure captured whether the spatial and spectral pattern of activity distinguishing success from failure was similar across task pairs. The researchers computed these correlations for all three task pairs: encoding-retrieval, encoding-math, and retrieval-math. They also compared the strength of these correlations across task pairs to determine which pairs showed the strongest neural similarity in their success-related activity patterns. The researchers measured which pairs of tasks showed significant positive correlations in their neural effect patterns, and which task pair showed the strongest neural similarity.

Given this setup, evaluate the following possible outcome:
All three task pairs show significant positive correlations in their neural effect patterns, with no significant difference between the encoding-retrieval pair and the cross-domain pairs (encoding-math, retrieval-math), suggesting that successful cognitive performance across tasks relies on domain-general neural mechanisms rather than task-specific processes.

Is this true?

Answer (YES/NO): NO